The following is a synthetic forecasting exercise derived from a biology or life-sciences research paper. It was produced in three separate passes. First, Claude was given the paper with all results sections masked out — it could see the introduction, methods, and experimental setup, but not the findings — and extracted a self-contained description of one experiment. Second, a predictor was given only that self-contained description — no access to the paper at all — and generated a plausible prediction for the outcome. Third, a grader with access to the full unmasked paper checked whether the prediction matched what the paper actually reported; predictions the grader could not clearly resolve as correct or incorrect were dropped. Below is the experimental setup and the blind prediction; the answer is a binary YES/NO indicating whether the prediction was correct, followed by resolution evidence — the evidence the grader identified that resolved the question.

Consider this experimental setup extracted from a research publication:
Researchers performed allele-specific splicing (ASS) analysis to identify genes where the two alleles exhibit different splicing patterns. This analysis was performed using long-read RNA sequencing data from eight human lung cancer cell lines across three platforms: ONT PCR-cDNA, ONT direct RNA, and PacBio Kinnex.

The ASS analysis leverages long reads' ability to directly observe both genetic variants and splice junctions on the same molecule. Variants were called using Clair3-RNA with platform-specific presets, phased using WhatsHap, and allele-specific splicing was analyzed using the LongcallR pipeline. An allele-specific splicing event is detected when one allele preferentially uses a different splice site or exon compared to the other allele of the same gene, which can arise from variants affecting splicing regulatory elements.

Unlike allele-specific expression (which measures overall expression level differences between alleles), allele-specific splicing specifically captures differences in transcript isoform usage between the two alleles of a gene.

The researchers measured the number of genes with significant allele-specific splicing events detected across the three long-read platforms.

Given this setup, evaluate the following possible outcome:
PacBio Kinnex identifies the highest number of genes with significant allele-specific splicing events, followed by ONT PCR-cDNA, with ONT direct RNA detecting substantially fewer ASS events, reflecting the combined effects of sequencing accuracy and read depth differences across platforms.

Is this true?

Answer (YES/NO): NO